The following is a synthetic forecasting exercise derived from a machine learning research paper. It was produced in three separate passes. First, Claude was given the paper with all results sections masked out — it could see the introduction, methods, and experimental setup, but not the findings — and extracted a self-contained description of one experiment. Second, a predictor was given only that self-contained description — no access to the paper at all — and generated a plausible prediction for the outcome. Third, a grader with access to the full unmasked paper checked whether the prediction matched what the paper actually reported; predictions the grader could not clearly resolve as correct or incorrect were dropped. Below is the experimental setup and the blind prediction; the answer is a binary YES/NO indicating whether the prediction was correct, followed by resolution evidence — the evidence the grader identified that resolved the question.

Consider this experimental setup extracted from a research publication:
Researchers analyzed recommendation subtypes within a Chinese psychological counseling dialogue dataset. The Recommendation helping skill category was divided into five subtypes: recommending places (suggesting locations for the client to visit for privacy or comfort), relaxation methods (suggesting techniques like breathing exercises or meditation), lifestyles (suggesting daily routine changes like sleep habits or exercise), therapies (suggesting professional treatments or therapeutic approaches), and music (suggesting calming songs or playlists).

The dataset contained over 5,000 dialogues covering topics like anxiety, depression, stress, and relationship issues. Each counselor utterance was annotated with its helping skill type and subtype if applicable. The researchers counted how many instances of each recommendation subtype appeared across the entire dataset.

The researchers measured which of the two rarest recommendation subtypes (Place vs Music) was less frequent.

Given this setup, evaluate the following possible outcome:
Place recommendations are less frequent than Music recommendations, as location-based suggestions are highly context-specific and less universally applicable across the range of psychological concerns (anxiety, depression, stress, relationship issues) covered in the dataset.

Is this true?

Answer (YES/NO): YES